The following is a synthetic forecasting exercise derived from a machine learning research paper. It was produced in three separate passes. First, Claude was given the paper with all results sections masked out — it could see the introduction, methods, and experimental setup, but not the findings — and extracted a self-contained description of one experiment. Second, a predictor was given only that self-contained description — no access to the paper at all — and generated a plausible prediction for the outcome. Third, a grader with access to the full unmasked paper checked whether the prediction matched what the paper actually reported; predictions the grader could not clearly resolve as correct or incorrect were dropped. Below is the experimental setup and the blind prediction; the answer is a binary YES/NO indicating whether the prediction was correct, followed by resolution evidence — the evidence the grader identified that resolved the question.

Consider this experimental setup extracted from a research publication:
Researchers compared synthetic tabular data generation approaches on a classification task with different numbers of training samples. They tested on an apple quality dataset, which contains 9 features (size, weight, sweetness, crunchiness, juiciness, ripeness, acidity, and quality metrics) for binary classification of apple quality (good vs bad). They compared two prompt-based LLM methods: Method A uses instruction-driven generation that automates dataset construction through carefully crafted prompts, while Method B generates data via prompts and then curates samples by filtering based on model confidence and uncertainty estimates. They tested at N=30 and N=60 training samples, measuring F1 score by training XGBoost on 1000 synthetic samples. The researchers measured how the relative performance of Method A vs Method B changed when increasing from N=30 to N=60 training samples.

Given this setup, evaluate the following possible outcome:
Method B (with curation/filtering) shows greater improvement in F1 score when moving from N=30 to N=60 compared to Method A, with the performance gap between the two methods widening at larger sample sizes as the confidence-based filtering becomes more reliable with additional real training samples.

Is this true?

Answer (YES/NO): NO